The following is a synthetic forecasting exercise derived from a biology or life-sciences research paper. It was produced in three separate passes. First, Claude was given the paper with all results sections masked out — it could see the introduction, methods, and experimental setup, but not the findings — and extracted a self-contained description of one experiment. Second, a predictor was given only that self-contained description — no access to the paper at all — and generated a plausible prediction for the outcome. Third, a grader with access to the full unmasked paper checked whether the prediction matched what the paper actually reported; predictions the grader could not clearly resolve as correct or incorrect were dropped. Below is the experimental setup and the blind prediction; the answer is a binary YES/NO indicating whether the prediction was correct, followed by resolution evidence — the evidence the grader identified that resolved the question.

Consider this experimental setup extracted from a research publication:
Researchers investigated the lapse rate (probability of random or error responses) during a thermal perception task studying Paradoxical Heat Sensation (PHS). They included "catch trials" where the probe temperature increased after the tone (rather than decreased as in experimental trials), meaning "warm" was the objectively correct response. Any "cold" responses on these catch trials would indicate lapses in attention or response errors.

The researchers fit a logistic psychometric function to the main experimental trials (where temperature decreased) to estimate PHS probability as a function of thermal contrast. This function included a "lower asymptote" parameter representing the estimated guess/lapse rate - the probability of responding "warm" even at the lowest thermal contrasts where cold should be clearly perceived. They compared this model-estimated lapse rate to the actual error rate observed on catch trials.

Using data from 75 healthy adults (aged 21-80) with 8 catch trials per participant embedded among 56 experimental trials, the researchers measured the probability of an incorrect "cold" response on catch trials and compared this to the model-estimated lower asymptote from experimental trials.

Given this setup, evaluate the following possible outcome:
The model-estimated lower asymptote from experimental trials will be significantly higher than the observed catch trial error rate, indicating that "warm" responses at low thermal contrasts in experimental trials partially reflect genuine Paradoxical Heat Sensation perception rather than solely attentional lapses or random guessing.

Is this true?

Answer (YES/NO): NO